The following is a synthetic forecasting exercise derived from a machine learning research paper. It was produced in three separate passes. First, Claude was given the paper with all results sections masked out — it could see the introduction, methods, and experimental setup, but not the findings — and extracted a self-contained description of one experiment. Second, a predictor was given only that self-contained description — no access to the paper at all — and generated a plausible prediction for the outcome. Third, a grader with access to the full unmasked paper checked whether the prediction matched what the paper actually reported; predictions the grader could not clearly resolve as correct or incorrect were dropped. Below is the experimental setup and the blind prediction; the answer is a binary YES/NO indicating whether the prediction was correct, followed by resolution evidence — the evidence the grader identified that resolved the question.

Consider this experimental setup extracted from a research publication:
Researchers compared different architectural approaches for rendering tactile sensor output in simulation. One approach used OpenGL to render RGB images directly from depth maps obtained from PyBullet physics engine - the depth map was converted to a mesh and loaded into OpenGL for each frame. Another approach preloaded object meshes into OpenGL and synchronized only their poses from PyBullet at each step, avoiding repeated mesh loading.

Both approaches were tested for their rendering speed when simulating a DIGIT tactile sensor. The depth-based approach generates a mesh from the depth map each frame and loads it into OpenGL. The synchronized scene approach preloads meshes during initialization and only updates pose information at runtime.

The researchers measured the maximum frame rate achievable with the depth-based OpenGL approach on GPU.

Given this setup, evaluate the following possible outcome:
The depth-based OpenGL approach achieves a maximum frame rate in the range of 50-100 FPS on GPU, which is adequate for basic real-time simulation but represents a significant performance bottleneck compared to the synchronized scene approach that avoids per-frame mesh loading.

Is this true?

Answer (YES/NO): NO